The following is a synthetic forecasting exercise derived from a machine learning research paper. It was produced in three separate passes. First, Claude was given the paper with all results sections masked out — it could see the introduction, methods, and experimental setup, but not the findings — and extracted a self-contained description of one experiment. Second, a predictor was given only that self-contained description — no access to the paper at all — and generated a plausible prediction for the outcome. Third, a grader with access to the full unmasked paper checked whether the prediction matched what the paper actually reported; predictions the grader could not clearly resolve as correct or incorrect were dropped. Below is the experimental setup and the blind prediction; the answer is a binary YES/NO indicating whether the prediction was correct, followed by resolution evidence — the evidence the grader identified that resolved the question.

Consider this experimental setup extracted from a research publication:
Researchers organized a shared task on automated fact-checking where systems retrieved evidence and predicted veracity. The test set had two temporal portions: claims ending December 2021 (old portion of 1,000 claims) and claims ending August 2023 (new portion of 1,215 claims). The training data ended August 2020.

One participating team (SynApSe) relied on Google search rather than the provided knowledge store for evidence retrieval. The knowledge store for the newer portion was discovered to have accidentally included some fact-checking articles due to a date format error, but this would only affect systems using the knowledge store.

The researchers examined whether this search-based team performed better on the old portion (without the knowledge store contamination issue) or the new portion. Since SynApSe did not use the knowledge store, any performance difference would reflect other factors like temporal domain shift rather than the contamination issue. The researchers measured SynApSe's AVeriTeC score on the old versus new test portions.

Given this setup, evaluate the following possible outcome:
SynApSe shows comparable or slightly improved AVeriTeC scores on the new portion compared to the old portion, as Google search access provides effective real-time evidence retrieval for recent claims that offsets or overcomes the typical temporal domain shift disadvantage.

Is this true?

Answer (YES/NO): YES